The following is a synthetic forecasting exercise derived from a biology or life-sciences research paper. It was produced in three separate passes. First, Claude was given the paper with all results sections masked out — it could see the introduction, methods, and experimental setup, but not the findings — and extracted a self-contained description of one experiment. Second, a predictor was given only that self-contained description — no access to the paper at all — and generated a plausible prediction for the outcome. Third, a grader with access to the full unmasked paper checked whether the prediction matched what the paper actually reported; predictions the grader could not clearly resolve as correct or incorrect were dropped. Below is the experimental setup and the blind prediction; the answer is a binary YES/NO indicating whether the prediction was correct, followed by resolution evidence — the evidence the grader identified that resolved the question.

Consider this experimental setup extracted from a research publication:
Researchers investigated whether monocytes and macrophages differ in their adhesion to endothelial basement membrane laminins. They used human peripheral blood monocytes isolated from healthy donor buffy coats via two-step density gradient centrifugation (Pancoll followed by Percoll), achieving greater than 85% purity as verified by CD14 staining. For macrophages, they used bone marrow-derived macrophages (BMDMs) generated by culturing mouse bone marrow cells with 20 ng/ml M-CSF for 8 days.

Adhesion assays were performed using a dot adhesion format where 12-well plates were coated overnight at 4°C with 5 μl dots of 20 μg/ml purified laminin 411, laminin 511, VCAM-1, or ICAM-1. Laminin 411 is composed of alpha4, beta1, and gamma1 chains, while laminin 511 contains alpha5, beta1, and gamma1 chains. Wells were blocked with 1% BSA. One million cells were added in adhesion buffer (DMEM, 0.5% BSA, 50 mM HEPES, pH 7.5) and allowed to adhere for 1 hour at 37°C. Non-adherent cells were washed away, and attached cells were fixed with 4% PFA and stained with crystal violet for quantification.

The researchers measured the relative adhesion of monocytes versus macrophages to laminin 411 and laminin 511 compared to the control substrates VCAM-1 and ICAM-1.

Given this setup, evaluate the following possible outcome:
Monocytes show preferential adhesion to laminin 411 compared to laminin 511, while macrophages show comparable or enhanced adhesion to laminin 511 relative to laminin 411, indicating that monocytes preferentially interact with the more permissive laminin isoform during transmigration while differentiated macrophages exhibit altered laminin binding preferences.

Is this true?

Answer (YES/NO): NO